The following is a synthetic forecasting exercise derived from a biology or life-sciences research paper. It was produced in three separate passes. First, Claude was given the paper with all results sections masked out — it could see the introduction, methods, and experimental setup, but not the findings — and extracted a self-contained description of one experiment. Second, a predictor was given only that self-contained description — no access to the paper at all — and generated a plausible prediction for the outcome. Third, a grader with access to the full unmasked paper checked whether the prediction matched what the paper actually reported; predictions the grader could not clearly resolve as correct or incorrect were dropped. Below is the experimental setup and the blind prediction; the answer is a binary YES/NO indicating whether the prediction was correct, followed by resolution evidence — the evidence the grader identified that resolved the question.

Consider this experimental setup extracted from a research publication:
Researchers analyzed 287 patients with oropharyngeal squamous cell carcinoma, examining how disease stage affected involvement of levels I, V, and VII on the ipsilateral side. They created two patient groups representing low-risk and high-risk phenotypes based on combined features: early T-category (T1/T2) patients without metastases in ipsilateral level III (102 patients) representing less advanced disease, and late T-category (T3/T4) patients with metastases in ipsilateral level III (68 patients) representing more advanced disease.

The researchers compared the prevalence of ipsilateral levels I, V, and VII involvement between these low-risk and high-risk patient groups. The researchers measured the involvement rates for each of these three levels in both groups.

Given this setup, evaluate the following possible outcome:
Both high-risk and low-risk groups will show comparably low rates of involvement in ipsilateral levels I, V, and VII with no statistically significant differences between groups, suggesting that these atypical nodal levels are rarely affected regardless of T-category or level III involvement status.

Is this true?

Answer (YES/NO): NO